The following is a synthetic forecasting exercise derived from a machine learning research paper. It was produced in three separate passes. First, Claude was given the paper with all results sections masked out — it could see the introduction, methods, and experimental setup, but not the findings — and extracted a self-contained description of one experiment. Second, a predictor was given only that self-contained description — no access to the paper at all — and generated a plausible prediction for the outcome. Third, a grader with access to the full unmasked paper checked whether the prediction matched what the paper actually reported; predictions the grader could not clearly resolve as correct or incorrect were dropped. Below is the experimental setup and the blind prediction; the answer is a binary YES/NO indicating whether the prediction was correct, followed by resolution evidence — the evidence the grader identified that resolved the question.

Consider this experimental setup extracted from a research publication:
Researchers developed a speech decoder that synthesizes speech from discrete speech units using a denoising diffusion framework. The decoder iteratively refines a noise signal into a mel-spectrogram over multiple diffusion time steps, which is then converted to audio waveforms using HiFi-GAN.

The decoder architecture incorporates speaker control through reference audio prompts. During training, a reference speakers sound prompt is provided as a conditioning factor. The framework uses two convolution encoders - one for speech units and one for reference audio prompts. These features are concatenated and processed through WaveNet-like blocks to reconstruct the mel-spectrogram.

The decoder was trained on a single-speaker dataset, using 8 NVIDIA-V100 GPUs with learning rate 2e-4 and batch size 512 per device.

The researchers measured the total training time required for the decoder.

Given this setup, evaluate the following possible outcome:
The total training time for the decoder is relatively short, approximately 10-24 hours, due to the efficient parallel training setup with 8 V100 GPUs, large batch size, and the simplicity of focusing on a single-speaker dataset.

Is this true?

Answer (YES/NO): NO